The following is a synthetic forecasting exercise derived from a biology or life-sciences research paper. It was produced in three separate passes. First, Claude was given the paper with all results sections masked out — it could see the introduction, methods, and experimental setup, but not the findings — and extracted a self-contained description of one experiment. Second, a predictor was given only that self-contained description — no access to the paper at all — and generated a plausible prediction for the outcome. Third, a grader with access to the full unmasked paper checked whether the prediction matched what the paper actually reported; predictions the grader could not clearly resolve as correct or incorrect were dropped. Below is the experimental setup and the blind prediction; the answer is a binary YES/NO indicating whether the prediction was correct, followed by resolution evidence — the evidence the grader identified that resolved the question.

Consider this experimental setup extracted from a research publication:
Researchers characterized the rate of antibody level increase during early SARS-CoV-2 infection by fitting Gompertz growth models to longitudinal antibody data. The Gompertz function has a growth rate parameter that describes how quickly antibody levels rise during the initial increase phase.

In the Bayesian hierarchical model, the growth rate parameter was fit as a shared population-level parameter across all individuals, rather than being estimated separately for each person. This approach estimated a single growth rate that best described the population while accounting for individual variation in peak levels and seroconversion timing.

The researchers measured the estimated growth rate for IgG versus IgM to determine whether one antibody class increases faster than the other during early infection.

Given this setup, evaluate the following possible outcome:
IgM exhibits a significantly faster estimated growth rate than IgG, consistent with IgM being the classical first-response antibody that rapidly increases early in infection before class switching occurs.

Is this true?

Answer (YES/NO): NO